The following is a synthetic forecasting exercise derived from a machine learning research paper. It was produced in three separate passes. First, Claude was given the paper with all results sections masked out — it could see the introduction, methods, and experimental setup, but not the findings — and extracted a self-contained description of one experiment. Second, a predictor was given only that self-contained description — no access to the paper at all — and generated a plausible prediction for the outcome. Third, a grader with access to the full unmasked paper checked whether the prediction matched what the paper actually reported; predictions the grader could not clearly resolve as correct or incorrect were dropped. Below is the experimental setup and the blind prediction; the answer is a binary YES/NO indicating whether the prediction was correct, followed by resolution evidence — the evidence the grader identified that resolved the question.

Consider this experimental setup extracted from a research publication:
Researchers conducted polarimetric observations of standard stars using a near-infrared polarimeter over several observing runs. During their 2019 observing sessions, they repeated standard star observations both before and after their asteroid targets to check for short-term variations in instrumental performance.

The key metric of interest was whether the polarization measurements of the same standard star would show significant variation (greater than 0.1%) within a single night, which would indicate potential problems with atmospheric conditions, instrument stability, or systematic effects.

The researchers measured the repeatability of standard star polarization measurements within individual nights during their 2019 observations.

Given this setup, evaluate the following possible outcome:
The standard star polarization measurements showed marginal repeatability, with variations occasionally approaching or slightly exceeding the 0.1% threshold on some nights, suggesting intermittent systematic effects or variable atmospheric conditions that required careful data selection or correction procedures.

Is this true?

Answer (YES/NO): NO